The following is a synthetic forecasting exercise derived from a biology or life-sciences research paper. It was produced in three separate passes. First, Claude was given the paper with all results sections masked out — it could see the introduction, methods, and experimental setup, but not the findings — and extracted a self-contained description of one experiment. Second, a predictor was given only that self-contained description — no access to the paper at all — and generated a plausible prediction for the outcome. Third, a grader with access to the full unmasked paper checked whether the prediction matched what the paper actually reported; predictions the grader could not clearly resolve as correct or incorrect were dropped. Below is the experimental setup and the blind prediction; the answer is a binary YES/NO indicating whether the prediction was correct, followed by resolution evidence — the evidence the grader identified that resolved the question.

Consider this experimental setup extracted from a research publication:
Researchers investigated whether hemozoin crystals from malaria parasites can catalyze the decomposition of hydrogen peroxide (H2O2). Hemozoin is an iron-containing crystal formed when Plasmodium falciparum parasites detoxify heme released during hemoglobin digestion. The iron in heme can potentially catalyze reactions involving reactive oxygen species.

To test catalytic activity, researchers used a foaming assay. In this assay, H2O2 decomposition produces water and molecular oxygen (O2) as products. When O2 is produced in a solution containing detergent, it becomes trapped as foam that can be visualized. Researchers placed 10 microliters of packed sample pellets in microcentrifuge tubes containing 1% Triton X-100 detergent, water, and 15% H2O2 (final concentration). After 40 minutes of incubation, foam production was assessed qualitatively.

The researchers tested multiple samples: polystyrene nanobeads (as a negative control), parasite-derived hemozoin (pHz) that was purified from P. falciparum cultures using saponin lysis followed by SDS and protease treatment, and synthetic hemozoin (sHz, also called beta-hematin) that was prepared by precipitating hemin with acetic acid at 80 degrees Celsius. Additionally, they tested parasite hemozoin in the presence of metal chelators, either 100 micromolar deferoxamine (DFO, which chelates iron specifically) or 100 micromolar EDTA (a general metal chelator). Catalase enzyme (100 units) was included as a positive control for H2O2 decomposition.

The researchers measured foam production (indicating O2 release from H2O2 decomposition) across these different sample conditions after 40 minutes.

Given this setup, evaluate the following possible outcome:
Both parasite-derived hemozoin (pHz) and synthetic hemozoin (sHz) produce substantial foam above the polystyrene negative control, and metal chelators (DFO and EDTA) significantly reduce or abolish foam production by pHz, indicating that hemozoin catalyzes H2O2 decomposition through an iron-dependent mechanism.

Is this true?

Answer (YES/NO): YES